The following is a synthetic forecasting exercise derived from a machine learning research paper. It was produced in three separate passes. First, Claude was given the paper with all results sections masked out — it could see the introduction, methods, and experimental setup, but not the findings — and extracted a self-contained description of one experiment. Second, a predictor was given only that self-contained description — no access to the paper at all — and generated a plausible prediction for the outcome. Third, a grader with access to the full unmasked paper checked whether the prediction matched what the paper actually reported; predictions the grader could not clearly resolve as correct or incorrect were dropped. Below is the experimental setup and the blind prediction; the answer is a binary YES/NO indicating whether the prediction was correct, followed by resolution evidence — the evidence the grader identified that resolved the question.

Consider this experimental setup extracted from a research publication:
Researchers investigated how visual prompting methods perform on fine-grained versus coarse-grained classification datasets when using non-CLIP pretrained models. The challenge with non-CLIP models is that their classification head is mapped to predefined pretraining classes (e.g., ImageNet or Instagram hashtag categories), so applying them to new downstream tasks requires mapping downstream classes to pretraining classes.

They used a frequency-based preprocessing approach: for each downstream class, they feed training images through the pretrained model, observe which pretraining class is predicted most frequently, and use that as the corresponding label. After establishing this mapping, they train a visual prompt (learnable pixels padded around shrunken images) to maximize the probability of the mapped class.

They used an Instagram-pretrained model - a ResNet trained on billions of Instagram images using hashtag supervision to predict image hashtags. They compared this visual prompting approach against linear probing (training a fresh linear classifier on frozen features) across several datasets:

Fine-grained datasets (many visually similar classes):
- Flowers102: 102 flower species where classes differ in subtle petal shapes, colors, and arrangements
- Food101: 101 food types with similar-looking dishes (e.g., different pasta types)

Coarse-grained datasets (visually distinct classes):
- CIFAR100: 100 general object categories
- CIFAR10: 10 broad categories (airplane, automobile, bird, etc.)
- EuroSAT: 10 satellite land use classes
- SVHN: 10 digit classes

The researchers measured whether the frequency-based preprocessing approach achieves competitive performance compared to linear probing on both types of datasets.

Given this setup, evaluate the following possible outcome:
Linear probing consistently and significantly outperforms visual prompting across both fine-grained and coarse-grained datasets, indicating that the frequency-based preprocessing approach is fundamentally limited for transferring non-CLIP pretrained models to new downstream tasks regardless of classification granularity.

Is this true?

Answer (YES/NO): NO